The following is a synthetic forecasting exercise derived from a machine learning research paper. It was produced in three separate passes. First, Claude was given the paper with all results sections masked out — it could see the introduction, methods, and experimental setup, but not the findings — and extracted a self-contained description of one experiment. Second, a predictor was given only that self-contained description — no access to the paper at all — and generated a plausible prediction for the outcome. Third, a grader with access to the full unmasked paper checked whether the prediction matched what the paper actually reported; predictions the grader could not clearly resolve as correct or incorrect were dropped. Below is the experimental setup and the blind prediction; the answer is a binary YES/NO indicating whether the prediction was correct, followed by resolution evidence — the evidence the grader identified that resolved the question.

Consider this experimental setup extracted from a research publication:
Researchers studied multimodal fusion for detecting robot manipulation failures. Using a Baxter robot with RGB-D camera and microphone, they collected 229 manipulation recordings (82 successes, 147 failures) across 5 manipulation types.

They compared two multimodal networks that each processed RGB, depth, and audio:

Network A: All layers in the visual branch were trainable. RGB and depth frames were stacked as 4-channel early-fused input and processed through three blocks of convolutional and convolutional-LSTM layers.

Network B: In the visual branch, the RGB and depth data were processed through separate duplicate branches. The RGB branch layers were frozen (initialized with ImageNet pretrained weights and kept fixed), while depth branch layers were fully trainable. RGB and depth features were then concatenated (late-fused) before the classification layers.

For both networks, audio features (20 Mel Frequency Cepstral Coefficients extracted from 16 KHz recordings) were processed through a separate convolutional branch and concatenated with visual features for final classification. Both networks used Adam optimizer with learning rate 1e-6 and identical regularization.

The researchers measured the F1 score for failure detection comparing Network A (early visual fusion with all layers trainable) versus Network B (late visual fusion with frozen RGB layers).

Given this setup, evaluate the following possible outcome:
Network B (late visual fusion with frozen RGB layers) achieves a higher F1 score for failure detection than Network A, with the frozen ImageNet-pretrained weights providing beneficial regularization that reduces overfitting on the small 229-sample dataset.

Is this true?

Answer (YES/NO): NO